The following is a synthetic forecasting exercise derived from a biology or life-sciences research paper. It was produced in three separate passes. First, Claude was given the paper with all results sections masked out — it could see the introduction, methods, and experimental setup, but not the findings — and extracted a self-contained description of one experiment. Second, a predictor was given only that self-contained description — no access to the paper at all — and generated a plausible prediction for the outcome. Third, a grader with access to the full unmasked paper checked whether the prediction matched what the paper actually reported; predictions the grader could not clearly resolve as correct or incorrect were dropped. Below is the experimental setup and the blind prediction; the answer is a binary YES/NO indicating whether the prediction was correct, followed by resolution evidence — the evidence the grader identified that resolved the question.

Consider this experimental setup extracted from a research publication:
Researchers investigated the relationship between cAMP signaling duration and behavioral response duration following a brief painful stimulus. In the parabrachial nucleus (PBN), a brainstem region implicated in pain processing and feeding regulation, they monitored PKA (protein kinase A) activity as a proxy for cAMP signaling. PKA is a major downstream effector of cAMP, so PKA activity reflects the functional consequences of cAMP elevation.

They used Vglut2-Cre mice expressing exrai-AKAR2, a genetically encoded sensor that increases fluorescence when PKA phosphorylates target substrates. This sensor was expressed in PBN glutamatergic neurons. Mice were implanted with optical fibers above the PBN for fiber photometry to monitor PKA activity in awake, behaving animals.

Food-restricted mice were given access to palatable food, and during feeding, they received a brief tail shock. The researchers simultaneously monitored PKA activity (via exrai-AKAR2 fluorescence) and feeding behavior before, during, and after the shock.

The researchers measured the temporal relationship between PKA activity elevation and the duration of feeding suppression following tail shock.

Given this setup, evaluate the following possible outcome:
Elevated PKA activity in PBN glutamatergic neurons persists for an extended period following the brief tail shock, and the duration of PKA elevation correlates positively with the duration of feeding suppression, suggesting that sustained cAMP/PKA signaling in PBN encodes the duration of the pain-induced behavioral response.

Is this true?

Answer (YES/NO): NO